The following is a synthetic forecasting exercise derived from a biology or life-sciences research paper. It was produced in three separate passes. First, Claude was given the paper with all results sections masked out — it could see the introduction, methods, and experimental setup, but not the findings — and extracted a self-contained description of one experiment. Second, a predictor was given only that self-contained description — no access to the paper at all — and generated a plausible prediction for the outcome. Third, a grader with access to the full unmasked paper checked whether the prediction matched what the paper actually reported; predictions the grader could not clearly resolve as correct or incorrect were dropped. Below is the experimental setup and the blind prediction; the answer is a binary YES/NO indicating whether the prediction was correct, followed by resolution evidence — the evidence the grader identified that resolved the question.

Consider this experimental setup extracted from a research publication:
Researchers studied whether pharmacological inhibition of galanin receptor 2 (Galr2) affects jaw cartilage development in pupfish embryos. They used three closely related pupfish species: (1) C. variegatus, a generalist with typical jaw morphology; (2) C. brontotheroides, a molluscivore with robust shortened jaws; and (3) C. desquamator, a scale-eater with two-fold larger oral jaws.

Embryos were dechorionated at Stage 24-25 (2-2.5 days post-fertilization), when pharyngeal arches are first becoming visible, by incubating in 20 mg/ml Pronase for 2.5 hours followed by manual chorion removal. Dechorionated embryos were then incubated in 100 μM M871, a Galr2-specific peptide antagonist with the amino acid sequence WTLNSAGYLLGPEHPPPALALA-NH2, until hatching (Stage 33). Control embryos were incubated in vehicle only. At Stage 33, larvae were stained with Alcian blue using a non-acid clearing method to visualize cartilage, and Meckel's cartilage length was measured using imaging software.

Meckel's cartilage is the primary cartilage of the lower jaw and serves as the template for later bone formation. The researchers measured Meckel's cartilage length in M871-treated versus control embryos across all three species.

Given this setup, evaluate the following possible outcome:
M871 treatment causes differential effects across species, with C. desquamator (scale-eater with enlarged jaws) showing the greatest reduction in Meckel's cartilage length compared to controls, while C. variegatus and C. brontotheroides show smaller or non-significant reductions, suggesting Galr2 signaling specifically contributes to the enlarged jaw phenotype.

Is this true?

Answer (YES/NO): NO